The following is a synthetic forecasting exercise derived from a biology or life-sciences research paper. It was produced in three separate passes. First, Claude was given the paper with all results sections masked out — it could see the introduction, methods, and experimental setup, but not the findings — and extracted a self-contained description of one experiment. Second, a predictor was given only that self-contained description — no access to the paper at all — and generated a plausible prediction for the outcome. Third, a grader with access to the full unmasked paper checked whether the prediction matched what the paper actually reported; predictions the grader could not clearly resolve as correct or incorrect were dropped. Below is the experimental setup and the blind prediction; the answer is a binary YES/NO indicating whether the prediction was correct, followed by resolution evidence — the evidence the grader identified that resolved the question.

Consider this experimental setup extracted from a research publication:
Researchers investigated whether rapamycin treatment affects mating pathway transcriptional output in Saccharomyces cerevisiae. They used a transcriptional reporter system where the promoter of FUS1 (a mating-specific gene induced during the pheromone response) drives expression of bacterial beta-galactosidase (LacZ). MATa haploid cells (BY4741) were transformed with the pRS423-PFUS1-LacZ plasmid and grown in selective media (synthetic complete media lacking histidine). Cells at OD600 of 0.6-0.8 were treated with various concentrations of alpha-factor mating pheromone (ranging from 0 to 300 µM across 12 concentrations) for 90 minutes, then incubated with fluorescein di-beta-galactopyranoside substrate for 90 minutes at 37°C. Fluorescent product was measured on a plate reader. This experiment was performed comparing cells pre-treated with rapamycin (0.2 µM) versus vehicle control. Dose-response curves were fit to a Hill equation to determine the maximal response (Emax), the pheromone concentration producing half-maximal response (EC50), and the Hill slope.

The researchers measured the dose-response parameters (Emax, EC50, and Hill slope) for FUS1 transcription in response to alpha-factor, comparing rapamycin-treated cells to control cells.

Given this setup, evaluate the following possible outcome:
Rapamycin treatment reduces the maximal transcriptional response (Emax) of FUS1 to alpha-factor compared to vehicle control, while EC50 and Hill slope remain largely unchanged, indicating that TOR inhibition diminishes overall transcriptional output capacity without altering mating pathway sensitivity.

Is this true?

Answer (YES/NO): YES